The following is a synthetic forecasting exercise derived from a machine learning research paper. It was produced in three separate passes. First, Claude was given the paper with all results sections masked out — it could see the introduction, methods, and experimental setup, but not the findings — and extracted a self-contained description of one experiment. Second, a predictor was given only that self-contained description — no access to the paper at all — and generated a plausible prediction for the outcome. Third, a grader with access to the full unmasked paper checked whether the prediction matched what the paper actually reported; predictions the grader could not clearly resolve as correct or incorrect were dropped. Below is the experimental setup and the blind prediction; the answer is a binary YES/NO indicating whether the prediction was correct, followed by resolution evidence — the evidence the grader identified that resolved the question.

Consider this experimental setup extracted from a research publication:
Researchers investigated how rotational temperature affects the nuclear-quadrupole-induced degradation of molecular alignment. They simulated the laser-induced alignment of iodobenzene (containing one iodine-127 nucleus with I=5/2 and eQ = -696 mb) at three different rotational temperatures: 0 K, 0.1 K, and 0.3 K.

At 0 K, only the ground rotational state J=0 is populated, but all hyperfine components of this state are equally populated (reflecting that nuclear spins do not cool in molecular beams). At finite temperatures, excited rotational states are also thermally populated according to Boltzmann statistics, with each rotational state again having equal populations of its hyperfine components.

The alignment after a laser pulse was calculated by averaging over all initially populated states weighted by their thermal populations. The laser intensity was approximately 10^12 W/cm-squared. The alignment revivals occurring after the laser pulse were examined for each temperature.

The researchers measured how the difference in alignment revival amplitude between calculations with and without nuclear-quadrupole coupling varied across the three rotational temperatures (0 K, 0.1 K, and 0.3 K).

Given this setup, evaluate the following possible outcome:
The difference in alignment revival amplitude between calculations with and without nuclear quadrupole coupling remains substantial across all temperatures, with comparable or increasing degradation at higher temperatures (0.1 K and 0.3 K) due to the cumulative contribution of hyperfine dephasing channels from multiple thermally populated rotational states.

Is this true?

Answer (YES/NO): NO